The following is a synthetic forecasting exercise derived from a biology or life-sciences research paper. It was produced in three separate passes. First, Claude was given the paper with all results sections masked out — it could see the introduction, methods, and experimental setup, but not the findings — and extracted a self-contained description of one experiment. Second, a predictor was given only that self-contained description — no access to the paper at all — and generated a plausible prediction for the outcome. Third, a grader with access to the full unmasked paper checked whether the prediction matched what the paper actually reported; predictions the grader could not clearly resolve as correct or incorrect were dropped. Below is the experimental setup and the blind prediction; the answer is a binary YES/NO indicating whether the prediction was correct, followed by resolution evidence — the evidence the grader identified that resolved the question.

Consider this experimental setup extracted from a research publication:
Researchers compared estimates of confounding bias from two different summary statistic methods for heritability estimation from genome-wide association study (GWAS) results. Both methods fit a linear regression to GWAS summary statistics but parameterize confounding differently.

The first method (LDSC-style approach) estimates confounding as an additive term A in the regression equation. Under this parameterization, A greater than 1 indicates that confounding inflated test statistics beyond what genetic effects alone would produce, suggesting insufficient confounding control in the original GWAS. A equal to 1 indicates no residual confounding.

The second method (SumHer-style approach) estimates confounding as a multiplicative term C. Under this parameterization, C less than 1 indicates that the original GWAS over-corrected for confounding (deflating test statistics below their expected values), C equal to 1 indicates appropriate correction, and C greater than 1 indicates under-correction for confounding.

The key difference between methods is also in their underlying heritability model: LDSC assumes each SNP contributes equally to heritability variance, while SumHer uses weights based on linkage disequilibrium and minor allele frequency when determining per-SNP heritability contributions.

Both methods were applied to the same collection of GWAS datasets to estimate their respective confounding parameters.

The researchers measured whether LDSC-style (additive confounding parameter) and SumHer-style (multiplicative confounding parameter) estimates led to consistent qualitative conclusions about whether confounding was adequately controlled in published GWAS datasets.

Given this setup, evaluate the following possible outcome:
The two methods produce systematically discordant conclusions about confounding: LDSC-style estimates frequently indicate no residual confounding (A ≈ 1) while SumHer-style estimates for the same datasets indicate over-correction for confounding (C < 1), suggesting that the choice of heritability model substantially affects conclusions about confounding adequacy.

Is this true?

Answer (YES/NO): NO